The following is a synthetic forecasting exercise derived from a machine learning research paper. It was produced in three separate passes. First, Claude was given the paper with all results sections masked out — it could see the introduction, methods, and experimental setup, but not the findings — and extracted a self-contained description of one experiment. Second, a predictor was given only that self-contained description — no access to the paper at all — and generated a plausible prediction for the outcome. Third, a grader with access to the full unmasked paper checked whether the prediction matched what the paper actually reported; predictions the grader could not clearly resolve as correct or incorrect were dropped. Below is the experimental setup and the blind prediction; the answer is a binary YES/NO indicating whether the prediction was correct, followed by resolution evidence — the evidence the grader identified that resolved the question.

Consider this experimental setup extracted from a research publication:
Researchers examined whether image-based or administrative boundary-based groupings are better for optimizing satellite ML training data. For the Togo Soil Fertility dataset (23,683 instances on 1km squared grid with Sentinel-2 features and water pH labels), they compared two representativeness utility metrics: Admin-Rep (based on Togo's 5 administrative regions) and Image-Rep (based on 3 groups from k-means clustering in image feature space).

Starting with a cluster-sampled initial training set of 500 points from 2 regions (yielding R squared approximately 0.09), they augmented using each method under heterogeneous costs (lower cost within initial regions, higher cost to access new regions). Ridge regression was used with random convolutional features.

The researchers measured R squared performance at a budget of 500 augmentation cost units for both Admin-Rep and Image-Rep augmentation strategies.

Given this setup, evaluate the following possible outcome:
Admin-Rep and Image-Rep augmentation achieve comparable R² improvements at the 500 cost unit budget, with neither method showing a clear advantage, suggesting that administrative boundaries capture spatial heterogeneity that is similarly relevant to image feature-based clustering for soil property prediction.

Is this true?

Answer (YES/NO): NO